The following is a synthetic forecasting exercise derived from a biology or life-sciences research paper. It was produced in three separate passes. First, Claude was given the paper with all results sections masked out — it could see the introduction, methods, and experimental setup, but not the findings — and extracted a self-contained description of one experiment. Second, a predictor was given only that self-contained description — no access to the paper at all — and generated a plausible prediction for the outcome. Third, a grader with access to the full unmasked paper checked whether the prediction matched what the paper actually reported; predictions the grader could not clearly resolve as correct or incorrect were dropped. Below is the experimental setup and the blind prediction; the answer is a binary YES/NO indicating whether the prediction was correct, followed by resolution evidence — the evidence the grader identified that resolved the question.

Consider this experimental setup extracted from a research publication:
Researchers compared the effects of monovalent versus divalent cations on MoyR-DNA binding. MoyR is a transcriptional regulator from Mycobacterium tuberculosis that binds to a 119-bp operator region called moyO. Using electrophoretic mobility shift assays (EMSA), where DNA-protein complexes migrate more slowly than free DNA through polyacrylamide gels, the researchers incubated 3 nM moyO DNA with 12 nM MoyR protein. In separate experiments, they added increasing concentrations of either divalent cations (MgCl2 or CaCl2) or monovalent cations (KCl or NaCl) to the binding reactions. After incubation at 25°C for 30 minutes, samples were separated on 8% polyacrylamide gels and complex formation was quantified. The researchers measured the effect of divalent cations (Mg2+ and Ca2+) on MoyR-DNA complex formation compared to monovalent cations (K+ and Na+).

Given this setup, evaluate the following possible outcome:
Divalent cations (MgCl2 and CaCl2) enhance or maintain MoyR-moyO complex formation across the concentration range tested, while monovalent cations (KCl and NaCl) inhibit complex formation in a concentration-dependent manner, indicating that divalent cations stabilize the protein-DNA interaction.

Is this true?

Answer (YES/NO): NO